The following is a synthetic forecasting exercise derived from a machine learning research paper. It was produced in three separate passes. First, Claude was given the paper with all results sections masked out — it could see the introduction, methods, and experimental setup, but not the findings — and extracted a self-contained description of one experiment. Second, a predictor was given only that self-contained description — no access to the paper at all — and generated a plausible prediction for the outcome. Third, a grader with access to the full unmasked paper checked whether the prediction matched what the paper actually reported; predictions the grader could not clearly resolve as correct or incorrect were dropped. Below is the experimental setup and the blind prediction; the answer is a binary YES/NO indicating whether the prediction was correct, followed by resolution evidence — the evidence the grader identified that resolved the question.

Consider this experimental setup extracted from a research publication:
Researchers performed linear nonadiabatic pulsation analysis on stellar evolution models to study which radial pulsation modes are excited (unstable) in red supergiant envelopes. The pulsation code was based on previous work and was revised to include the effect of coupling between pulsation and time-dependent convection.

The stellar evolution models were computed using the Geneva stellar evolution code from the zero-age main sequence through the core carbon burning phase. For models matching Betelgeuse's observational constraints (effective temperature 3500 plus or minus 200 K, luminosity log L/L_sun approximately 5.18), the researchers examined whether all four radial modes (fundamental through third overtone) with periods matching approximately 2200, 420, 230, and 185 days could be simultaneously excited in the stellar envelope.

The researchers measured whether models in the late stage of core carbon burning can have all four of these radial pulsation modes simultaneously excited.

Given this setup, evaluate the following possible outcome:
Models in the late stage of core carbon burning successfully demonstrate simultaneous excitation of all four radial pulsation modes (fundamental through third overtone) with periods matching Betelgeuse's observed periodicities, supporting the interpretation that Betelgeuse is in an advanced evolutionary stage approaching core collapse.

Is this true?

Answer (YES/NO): YES